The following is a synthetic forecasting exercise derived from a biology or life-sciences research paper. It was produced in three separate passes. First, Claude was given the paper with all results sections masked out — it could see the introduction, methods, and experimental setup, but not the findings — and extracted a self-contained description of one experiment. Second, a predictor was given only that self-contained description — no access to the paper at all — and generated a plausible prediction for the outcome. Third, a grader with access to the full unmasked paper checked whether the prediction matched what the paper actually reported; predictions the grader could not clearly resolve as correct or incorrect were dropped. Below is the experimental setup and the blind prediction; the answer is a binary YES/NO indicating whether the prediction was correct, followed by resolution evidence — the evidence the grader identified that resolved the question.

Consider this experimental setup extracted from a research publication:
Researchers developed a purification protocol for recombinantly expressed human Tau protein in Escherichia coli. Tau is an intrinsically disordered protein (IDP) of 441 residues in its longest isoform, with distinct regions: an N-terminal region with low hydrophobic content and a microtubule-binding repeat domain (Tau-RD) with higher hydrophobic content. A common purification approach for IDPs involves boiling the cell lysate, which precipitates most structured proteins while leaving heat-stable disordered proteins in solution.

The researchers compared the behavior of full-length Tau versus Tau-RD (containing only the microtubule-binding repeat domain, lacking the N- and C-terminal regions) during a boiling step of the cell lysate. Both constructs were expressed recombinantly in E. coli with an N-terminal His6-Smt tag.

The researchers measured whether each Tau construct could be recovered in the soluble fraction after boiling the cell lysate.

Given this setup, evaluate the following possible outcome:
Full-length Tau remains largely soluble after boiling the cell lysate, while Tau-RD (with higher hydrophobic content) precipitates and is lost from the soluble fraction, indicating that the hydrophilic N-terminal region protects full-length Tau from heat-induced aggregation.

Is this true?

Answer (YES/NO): NO